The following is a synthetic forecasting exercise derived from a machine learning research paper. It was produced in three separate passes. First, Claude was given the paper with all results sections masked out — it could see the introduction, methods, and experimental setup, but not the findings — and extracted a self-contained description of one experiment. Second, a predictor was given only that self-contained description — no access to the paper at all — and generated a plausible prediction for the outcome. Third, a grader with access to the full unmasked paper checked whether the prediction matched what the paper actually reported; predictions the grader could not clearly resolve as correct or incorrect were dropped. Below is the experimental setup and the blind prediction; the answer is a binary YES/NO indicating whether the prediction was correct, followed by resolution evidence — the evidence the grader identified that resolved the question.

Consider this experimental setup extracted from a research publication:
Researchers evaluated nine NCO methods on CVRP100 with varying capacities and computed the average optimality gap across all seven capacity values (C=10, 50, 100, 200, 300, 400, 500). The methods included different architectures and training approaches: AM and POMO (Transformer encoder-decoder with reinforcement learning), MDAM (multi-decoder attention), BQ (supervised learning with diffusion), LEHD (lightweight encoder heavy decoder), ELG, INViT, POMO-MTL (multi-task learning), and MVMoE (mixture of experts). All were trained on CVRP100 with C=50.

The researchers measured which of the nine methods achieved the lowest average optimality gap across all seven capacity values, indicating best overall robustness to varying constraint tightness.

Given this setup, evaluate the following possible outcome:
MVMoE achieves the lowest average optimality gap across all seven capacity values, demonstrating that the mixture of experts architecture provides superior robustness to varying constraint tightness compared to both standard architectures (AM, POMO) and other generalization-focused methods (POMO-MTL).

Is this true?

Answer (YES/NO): NO